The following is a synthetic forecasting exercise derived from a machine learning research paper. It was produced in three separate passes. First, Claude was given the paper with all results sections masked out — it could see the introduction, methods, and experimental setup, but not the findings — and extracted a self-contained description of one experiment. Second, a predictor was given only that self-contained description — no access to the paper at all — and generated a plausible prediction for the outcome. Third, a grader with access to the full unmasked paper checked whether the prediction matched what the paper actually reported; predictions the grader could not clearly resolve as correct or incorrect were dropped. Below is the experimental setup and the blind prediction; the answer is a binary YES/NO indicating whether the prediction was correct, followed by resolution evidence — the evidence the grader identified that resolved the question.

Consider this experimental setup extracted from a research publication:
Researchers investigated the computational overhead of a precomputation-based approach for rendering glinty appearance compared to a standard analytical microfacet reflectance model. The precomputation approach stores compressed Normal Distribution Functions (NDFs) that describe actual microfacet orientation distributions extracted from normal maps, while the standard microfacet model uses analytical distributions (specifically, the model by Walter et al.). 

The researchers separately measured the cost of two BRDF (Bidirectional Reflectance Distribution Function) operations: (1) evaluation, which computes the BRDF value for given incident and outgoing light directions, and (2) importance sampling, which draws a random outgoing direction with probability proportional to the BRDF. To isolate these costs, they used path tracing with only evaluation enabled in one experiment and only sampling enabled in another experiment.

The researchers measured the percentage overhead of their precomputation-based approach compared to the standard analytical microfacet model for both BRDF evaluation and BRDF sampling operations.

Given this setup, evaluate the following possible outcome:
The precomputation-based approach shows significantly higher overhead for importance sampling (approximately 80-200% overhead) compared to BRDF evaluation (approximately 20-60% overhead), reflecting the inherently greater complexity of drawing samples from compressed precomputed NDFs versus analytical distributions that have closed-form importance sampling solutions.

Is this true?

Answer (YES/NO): NO